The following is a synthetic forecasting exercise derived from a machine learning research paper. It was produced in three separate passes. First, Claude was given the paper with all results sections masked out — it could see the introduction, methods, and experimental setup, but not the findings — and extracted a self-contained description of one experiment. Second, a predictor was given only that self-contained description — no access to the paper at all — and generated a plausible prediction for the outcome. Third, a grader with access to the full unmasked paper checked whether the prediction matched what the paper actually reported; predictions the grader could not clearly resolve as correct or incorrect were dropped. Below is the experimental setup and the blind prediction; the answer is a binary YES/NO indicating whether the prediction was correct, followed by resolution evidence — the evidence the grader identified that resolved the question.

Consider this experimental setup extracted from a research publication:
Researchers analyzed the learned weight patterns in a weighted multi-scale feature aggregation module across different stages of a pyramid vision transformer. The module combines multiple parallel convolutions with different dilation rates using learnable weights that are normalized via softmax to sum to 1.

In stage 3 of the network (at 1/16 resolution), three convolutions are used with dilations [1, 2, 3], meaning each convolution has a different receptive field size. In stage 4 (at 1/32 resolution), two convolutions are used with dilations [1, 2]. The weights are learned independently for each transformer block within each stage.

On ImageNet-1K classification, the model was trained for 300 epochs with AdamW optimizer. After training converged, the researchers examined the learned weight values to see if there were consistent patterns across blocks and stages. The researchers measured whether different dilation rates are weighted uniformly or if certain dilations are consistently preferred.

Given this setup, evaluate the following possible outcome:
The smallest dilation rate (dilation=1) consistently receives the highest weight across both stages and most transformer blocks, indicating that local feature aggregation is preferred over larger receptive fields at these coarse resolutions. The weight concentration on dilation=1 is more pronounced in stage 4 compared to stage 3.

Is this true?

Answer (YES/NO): NO